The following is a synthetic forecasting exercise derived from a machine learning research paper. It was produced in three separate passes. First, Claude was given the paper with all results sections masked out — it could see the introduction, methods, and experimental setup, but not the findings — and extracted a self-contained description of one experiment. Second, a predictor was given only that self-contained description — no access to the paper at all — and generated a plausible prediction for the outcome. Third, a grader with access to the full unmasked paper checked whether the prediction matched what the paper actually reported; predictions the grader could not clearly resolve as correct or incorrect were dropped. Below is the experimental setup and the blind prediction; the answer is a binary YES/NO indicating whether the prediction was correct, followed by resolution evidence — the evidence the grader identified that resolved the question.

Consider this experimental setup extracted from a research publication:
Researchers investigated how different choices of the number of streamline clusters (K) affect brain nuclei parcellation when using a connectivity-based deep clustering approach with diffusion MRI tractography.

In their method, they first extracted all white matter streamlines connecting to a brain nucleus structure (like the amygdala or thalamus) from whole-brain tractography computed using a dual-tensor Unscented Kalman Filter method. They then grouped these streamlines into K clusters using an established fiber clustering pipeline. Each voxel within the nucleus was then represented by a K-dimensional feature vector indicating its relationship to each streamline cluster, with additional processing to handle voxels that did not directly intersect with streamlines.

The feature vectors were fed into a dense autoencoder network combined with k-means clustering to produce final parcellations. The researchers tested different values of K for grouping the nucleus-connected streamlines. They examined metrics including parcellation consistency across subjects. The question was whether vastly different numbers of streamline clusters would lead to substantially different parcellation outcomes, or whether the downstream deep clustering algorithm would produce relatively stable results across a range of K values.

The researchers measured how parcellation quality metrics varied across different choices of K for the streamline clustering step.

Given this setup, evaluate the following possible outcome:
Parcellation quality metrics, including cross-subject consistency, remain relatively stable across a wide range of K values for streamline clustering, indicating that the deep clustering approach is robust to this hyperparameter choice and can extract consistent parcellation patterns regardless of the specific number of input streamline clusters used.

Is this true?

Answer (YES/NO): NO